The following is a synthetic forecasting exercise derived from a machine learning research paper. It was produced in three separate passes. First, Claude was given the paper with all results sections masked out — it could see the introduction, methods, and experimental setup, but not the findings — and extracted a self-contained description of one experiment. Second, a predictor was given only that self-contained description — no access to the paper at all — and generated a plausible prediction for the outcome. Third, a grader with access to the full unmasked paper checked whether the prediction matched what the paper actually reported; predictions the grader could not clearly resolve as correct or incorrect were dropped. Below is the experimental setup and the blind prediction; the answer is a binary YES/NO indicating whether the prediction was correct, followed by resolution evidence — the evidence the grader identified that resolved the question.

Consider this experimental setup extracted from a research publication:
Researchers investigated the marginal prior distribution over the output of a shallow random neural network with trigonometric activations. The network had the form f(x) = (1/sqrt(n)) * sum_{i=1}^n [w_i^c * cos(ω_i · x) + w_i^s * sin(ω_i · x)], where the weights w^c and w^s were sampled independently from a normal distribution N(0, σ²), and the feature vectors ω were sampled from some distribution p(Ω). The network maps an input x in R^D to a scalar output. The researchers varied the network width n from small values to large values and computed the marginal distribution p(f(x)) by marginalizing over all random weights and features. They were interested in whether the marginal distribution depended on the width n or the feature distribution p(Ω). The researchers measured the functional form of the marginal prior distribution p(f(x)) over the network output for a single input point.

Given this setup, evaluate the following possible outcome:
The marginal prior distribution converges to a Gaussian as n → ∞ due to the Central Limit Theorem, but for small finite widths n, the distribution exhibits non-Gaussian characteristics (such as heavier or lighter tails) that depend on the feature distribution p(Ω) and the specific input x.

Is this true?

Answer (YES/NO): NO